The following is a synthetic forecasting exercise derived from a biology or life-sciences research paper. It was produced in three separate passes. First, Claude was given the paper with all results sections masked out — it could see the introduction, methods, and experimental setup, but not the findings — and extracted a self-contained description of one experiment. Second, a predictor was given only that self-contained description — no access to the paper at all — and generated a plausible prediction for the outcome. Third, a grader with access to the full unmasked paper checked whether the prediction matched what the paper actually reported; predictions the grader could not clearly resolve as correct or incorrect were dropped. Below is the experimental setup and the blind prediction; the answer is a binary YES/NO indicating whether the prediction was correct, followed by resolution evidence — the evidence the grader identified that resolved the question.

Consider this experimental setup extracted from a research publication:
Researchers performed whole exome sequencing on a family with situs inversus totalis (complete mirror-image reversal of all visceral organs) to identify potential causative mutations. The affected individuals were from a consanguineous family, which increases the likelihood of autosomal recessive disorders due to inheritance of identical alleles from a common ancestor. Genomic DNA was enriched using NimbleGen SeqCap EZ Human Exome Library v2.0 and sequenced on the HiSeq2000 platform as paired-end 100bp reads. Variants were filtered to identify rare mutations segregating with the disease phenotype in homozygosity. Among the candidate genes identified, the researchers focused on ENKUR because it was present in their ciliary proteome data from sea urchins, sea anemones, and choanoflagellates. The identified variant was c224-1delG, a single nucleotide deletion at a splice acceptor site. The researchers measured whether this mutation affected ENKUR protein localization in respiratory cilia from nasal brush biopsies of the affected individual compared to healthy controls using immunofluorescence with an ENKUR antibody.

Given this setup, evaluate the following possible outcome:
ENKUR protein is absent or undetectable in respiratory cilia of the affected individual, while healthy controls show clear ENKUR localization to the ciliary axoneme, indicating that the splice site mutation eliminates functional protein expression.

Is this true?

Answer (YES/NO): YES